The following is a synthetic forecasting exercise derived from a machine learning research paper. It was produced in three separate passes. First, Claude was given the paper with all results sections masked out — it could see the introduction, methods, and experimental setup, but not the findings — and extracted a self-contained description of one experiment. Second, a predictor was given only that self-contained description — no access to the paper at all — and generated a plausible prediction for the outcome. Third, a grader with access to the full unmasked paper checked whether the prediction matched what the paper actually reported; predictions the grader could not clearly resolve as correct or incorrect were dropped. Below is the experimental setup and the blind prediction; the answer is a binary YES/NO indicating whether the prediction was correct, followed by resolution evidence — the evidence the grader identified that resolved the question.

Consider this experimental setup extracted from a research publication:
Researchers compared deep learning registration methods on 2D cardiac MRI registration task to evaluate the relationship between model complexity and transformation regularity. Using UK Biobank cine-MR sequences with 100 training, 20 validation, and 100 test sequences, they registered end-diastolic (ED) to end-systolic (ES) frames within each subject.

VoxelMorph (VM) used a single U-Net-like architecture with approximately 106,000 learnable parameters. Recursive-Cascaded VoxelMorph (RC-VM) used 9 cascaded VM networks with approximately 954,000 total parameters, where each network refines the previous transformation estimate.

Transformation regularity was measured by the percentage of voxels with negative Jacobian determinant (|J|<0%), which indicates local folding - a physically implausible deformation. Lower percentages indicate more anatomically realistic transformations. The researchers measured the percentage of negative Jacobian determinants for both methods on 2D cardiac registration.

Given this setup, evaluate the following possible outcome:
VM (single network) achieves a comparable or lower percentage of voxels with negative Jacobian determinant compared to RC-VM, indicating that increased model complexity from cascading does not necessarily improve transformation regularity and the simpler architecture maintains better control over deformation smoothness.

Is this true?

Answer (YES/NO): NO